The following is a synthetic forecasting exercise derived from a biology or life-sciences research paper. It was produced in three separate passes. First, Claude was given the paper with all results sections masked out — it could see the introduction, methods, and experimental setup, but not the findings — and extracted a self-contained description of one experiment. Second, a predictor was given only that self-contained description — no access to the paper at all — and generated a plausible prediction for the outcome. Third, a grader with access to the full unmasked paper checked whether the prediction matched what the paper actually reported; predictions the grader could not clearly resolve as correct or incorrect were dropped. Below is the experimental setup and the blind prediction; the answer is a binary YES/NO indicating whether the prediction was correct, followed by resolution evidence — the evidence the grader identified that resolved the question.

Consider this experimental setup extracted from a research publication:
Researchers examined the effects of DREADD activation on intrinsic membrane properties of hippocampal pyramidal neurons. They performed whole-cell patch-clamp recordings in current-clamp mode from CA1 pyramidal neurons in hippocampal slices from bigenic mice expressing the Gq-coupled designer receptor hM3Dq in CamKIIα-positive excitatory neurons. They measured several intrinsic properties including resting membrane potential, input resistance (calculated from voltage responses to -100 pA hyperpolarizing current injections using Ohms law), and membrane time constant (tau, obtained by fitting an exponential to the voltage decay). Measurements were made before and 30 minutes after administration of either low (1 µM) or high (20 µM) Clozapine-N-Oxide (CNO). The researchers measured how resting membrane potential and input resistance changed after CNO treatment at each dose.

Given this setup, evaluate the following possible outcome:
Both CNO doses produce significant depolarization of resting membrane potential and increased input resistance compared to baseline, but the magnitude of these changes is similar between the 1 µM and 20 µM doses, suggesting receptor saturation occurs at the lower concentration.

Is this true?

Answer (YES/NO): NO